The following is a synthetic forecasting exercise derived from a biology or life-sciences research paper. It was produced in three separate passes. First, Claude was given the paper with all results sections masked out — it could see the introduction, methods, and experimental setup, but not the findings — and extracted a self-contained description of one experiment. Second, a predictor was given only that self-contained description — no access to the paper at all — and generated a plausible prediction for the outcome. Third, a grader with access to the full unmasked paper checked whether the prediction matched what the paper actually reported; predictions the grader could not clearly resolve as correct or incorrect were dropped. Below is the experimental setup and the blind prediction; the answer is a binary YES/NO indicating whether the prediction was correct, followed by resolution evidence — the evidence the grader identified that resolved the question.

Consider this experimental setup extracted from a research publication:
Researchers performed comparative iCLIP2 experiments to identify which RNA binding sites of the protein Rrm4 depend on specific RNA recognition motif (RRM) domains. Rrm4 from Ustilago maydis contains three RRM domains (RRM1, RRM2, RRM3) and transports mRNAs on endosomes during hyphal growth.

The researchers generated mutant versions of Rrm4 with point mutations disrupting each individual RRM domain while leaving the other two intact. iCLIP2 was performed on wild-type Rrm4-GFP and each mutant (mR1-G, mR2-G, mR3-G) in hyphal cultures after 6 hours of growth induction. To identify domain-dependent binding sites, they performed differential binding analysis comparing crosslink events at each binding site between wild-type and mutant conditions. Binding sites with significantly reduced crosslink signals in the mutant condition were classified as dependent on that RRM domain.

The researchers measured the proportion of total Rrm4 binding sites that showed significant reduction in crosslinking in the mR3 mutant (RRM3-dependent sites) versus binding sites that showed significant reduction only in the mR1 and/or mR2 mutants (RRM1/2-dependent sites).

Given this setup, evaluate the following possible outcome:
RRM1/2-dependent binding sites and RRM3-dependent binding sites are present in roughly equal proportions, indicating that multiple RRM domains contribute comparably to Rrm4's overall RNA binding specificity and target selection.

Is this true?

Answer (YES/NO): NO